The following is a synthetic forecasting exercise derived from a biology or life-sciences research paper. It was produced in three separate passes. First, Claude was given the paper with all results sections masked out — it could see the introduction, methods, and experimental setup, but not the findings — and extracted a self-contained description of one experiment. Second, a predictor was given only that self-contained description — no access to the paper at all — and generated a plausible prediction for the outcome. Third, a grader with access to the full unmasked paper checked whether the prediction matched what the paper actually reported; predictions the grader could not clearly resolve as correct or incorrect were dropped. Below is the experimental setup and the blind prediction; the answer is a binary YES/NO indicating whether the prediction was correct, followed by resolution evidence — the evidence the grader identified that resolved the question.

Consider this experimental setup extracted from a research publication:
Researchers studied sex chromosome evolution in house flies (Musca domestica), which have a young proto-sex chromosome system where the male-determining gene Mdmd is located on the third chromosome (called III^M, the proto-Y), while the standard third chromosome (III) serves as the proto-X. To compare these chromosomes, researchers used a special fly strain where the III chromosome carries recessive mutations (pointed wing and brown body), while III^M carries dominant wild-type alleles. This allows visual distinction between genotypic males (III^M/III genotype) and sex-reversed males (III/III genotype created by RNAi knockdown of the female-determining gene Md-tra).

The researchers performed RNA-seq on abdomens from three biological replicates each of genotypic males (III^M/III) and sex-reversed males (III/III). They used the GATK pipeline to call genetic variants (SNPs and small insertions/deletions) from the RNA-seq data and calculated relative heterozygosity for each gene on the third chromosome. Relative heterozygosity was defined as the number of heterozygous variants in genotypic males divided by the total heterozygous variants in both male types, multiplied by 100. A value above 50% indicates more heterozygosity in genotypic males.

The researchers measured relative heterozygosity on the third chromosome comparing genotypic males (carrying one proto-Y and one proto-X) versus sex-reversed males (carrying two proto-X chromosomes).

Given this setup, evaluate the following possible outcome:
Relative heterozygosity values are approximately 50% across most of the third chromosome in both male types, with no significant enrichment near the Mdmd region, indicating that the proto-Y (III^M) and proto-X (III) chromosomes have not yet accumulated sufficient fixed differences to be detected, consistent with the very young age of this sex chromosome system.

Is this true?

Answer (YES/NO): NO